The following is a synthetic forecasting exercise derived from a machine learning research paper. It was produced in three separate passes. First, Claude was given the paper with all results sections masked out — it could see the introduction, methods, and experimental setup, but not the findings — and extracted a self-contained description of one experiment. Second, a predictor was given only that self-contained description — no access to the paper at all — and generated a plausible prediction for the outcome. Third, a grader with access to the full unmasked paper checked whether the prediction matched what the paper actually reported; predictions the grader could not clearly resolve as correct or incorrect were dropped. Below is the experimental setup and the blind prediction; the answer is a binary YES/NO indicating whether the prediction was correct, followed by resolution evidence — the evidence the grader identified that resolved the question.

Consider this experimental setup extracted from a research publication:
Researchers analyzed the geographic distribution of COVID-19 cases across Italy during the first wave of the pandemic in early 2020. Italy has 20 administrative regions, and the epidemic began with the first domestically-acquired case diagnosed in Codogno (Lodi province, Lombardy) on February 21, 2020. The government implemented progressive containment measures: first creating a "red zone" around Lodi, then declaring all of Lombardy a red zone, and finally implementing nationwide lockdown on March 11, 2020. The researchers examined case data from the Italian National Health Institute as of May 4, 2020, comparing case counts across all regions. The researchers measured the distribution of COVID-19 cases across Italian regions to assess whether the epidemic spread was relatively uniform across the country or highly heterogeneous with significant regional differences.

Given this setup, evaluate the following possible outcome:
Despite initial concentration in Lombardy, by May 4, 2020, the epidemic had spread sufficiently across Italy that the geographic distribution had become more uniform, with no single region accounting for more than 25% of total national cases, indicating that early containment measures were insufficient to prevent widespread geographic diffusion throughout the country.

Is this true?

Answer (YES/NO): NO